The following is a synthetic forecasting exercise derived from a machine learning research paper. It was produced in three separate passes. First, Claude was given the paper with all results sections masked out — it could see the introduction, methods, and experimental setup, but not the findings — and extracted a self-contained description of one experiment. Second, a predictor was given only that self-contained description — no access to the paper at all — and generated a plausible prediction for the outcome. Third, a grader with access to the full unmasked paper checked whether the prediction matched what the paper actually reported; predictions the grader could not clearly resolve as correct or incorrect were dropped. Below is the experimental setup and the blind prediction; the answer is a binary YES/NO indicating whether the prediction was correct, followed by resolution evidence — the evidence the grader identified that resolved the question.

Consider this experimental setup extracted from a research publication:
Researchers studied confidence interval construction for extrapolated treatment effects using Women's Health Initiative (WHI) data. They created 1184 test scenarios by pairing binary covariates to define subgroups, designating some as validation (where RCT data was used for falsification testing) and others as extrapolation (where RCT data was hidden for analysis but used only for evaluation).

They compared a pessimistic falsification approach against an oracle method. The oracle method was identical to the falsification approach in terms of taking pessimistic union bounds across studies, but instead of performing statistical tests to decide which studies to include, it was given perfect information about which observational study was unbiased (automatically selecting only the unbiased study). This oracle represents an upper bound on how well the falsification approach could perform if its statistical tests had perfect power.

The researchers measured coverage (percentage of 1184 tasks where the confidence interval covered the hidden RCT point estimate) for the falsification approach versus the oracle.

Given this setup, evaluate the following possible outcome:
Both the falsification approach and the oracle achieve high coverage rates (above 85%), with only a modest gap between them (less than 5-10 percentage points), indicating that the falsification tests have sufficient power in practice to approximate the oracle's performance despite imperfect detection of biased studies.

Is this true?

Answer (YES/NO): NO